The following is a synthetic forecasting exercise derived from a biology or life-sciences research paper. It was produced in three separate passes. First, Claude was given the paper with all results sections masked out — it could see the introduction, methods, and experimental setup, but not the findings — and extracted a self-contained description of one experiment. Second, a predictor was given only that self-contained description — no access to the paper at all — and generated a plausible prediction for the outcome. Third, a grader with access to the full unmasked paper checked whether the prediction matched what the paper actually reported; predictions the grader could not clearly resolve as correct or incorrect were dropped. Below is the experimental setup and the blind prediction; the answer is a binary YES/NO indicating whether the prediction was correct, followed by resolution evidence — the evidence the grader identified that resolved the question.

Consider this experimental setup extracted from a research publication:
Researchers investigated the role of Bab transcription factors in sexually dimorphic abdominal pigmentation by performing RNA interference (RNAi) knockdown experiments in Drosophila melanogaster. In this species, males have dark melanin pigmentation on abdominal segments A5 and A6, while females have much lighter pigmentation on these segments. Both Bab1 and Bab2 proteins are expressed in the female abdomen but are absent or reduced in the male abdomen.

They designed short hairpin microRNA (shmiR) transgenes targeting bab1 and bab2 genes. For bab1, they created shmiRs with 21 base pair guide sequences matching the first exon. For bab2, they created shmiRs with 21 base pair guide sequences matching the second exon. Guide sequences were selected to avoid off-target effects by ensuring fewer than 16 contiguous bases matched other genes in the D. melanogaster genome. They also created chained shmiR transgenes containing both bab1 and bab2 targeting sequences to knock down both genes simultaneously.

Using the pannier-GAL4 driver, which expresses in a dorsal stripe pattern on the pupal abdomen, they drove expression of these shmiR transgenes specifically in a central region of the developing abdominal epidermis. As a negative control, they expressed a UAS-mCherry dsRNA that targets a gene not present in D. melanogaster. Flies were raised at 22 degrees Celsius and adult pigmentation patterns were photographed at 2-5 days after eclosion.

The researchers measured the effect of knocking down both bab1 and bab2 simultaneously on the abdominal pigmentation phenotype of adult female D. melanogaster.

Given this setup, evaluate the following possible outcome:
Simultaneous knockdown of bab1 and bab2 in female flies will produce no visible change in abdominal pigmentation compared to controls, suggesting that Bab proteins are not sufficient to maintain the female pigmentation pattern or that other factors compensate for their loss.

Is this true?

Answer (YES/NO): NO